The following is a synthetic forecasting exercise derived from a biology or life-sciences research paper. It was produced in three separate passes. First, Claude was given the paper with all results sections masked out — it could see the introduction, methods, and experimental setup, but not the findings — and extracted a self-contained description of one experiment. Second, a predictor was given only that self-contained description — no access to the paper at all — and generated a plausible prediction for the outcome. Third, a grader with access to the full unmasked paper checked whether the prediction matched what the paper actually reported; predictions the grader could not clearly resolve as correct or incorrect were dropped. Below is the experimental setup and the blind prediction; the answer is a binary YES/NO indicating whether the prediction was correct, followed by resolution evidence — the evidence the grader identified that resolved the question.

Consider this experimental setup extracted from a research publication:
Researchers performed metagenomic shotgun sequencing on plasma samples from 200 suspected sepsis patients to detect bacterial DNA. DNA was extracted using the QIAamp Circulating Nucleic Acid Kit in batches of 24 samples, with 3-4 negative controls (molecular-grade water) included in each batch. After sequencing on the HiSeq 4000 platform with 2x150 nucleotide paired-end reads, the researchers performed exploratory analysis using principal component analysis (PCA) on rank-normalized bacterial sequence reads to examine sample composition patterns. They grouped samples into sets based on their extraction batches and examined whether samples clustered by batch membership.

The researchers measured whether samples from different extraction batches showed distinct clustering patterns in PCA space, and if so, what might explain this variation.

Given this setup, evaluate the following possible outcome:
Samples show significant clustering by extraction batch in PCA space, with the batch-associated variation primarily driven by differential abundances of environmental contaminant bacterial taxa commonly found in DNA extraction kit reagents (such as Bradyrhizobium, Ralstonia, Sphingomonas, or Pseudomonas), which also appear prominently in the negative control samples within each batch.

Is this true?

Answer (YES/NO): YES